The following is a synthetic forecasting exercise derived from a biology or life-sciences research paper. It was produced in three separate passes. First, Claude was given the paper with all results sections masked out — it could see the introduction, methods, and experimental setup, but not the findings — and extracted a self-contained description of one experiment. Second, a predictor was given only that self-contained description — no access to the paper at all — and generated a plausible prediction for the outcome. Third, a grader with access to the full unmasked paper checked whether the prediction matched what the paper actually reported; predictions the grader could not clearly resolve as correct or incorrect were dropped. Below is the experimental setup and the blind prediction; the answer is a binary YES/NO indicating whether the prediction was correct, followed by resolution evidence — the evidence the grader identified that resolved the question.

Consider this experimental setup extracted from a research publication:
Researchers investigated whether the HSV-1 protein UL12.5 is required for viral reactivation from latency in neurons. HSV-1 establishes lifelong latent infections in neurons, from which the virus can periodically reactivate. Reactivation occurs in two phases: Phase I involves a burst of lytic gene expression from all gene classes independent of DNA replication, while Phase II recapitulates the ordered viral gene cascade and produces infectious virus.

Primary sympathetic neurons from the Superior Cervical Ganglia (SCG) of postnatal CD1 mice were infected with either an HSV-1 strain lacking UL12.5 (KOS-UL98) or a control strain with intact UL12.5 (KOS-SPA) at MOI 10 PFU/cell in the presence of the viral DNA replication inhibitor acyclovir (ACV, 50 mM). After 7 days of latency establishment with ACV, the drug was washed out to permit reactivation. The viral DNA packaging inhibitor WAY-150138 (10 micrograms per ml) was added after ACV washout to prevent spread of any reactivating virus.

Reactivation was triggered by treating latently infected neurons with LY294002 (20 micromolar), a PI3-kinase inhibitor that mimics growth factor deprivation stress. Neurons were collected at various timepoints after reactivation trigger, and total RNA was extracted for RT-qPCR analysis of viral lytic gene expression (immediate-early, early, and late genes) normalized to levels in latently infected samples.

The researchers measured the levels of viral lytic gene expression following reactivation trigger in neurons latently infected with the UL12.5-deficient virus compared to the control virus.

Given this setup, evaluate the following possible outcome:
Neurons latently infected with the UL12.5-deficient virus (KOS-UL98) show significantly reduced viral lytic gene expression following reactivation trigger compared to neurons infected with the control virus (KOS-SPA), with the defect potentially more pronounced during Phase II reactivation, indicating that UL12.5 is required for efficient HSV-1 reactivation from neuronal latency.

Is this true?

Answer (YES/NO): NO